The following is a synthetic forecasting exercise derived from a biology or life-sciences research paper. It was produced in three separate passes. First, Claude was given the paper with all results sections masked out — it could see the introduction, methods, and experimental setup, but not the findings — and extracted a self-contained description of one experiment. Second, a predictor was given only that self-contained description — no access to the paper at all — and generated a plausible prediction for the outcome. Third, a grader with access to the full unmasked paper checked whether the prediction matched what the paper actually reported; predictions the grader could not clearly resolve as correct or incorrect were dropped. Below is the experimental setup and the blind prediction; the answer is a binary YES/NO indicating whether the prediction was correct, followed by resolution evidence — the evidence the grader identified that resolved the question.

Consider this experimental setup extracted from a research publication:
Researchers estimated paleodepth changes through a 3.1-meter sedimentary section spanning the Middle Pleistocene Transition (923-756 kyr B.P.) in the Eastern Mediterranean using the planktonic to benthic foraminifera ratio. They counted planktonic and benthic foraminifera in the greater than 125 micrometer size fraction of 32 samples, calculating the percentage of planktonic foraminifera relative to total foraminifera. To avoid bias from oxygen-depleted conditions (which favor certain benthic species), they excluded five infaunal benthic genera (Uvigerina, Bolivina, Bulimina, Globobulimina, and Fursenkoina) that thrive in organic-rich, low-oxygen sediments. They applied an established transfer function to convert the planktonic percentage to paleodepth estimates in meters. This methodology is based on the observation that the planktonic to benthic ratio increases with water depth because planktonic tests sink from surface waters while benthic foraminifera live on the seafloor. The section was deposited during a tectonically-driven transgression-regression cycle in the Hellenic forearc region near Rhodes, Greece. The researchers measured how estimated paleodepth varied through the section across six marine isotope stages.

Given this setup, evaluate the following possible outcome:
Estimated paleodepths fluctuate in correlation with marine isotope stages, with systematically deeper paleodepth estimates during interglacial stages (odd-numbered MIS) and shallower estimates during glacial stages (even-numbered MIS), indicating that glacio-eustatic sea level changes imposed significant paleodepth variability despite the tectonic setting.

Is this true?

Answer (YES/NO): YES